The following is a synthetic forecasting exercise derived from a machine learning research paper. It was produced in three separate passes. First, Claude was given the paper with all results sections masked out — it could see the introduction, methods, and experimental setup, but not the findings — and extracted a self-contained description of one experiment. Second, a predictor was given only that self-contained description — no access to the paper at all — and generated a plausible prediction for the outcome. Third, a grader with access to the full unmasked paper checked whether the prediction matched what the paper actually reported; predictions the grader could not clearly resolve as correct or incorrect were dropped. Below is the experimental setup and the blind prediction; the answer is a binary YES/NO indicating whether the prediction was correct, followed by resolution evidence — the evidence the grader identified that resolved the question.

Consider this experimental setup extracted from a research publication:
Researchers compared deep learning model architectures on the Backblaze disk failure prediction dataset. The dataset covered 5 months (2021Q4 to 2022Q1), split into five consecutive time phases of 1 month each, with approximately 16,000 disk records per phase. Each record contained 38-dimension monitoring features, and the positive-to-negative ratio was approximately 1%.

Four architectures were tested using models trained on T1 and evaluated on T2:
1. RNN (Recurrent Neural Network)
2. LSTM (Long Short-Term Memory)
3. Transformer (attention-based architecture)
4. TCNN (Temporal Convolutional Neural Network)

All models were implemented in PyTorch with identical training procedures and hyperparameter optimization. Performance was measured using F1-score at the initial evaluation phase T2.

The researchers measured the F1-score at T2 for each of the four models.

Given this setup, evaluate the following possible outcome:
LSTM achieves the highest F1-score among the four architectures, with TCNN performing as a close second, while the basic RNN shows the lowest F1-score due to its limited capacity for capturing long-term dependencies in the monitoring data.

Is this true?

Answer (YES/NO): NO